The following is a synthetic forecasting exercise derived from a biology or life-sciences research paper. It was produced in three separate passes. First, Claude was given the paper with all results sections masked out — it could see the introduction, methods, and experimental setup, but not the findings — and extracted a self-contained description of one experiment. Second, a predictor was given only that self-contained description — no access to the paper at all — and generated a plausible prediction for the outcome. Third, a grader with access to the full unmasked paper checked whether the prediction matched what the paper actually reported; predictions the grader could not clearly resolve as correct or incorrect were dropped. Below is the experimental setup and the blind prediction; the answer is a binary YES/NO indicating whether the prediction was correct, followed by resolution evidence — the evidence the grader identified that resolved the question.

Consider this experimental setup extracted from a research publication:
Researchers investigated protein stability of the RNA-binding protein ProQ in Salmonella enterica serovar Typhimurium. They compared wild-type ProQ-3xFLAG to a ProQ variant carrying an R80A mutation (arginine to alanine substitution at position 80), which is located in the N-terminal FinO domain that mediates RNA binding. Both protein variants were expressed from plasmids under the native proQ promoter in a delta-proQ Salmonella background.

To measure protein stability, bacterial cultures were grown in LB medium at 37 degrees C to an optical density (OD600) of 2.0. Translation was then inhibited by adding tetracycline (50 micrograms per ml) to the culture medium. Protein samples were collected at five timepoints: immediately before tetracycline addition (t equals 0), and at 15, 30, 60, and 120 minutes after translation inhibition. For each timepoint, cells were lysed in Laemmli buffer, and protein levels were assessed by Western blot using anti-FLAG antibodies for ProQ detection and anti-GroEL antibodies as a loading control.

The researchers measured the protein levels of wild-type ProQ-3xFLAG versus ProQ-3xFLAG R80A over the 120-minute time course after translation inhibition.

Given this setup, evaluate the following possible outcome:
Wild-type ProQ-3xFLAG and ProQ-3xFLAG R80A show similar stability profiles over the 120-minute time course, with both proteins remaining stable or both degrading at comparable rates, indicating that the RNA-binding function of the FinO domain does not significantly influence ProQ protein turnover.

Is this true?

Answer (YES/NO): NO